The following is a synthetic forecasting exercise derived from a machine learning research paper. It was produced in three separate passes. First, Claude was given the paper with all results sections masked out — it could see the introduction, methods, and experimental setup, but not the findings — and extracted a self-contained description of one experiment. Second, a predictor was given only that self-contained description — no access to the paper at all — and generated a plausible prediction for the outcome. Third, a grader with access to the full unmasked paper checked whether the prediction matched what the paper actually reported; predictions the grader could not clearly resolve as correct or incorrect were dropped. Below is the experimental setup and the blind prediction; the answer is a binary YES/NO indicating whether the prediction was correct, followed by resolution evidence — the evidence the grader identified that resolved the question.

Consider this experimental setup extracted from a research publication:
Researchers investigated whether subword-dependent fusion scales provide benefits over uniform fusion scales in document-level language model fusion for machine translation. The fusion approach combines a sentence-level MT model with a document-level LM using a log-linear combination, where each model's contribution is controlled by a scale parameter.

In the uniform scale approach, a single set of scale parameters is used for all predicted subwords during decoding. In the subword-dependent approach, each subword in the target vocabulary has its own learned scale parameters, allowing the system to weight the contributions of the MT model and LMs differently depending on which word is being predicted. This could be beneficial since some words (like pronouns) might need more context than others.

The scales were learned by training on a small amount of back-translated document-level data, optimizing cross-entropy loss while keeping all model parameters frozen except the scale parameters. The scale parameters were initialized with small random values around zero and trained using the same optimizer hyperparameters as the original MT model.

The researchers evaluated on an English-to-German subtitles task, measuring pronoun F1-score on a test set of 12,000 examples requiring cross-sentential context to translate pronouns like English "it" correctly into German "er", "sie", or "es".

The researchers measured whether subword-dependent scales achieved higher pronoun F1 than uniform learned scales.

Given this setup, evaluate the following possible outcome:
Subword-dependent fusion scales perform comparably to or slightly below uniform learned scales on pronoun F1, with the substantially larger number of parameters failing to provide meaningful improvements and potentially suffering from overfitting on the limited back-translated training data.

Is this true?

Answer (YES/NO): YES